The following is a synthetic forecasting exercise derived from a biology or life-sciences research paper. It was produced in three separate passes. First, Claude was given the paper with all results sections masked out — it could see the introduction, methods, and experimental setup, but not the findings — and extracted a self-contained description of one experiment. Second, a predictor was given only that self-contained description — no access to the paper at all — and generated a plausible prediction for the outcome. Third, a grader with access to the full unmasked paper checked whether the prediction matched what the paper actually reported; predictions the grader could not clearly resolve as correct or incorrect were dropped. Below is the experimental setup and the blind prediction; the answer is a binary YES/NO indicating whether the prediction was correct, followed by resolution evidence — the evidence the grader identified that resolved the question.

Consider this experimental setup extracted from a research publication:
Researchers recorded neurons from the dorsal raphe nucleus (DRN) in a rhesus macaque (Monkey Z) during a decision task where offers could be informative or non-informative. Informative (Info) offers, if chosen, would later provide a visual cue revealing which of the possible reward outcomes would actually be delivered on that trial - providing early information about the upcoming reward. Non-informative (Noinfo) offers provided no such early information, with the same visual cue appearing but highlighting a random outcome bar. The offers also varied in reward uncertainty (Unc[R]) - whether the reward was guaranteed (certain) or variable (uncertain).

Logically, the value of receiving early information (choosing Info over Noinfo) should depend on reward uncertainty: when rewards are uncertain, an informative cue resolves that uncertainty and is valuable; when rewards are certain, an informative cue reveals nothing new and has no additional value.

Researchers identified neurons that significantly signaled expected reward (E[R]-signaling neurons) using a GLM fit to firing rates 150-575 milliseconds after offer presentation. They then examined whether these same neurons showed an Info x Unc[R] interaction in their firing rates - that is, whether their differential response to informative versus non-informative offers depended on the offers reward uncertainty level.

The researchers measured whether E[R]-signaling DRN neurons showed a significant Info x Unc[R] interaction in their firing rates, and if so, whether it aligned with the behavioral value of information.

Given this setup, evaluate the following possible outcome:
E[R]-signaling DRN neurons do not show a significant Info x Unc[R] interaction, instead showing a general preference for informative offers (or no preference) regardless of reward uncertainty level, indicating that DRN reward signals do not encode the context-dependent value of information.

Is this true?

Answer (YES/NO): NO